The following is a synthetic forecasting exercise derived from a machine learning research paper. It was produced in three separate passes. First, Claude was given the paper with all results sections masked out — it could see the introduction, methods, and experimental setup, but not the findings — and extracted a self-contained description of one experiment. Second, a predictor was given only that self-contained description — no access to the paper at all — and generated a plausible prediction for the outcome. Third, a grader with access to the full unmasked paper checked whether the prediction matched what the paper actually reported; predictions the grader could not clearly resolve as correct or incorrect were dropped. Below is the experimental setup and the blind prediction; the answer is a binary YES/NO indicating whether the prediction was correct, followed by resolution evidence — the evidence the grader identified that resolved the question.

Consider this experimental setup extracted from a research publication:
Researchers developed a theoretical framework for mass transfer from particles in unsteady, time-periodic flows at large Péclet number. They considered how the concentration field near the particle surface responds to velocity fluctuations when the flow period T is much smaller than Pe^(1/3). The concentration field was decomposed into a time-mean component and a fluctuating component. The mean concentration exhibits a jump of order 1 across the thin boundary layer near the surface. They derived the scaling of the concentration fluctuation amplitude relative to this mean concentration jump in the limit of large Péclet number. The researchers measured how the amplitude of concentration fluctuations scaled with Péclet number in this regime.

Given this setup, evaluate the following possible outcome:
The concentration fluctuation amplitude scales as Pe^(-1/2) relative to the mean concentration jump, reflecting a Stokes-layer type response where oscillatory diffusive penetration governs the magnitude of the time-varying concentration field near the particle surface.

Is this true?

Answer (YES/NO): NO